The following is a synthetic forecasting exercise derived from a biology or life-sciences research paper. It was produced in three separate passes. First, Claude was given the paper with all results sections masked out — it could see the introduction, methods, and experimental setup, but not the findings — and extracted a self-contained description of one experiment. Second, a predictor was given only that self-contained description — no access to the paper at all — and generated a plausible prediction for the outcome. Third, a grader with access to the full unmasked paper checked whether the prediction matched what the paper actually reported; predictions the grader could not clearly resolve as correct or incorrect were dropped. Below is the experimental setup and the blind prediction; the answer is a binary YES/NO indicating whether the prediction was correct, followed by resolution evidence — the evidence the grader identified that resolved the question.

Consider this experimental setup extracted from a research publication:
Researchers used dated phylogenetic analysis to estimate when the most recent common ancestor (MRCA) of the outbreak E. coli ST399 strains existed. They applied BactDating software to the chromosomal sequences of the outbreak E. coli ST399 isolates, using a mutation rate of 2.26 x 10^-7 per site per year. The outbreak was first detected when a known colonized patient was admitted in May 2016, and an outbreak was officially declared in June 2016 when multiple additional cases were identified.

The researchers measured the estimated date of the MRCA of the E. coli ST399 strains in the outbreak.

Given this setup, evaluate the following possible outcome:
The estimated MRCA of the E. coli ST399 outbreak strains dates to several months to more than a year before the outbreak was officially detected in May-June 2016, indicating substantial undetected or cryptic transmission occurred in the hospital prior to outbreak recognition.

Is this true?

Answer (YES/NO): YES